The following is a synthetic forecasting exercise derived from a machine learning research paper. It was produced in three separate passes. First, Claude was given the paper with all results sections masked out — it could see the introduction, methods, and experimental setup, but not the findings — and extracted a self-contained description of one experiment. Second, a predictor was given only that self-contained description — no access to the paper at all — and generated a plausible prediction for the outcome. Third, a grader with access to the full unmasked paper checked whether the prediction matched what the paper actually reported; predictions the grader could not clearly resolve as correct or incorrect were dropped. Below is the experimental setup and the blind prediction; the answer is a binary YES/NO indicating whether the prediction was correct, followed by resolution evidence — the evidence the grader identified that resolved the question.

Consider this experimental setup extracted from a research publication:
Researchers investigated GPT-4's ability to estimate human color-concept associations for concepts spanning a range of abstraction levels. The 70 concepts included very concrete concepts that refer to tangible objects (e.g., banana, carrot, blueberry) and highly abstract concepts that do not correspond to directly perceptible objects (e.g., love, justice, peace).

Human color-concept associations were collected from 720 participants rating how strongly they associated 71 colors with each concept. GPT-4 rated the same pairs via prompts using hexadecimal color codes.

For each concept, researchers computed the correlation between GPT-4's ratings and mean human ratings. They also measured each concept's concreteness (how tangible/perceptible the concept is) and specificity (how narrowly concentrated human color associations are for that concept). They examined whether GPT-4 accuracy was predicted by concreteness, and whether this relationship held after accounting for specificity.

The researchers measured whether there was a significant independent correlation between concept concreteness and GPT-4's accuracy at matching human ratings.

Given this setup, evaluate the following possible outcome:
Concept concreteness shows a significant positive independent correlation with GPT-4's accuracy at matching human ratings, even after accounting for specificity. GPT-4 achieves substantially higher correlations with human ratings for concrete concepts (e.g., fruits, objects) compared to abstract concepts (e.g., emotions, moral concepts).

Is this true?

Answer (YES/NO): NO